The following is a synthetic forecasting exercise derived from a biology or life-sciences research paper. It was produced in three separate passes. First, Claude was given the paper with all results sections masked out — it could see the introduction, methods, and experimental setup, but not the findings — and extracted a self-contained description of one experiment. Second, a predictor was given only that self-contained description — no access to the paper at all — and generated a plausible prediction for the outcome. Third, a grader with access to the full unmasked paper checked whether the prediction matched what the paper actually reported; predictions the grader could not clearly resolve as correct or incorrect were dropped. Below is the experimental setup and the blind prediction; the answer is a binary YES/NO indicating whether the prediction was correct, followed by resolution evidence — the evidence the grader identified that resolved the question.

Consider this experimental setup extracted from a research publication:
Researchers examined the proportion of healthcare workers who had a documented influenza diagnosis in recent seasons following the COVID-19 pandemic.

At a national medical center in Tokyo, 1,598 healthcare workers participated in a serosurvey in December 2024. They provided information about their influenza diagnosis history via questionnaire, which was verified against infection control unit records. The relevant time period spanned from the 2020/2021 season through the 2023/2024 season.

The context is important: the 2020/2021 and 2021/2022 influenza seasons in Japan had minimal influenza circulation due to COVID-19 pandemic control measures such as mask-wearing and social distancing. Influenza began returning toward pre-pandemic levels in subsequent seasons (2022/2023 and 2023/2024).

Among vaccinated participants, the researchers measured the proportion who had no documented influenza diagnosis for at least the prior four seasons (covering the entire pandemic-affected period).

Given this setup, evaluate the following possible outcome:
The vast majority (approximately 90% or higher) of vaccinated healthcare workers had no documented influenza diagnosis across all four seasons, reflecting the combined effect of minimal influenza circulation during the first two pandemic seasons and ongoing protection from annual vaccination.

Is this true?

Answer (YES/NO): YES